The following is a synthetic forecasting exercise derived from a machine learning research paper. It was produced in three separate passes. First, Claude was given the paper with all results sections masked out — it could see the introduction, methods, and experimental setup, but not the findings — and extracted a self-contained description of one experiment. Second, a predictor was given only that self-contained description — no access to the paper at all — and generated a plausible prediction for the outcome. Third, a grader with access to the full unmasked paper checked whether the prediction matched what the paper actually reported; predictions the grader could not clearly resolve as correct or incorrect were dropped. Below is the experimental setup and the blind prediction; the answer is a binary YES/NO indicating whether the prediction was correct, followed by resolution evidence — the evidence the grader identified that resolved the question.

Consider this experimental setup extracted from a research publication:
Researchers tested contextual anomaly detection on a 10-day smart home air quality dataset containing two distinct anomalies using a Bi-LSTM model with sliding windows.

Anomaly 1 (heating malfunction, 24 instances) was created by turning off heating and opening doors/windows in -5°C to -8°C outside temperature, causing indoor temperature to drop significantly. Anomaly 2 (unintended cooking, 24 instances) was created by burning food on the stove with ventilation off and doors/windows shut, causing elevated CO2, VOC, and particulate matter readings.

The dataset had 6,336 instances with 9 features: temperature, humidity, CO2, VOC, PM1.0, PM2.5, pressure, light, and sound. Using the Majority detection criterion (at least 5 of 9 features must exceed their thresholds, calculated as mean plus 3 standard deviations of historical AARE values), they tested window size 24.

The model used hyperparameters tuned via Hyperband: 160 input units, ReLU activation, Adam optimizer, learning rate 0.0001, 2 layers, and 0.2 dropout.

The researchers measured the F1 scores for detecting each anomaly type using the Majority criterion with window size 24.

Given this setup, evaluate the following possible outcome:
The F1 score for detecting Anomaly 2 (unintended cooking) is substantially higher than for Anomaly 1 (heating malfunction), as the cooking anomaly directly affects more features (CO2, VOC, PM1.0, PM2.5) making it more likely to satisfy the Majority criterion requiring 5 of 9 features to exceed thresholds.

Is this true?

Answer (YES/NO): NO